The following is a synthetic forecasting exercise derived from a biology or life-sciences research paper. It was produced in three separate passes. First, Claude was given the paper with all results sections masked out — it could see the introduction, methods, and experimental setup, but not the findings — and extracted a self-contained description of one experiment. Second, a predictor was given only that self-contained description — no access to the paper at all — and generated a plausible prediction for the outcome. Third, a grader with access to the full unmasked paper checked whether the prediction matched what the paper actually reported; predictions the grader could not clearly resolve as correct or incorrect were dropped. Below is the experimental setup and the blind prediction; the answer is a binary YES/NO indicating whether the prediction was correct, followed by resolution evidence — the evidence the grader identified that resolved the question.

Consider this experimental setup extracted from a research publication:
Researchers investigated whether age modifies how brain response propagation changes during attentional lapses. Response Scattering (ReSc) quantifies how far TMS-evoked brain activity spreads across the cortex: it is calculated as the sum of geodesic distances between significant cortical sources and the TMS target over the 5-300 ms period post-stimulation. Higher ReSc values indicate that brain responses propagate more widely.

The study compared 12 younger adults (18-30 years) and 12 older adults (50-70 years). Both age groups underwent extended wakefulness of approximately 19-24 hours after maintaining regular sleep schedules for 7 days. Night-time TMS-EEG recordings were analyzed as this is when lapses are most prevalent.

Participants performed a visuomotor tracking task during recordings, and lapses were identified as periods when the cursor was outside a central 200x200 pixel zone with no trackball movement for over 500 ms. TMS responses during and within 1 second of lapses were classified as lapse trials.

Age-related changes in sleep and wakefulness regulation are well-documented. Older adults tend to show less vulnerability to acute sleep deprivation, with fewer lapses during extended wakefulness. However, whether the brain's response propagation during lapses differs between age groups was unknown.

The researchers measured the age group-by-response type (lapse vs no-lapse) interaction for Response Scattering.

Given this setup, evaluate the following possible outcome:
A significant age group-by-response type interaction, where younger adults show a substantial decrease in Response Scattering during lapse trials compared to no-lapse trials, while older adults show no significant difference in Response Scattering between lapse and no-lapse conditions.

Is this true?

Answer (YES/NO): NO